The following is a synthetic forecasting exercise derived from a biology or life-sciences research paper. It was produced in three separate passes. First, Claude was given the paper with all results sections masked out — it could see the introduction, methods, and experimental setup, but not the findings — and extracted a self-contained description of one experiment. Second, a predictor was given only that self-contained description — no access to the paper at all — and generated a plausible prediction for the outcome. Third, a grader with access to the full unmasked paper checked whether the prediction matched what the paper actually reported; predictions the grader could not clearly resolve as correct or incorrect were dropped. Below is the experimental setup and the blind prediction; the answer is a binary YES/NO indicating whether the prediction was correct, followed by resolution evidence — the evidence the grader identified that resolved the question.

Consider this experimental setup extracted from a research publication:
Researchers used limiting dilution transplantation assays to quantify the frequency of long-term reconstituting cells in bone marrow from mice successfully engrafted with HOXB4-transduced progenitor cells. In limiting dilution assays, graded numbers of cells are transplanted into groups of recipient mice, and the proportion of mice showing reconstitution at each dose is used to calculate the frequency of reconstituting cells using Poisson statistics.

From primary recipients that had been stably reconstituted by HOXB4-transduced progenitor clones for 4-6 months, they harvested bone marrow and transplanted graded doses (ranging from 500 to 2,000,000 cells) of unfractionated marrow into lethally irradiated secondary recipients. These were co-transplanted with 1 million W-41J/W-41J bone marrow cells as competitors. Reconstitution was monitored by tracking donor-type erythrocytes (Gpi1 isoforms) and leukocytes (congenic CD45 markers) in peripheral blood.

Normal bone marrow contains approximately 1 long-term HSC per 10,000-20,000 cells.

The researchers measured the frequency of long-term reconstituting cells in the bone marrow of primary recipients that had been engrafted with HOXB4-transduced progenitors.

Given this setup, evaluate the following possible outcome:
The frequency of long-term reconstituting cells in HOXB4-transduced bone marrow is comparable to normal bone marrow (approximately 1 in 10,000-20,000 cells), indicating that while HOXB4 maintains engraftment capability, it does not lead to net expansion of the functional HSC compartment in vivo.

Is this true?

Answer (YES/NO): NO